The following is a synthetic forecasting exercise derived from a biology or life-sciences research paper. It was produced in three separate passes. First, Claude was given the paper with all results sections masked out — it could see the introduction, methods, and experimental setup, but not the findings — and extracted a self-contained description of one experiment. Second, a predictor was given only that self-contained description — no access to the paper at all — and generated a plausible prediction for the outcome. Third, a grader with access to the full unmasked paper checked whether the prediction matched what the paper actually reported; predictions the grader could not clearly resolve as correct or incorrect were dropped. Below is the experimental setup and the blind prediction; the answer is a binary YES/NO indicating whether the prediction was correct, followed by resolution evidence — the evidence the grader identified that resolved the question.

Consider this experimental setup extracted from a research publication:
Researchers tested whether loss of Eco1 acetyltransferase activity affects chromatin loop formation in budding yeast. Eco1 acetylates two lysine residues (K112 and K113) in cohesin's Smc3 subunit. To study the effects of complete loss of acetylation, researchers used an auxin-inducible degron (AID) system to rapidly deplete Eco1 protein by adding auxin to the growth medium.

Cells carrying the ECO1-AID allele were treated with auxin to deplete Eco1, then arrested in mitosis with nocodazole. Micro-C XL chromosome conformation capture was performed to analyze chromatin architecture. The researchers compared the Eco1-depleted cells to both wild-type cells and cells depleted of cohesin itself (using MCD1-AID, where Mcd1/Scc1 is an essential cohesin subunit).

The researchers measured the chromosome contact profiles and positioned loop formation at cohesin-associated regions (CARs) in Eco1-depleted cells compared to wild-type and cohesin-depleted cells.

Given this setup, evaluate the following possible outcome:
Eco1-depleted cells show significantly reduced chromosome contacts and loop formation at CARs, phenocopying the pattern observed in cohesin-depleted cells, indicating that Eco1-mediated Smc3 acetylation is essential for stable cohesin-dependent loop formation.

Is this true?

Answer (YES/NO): NO